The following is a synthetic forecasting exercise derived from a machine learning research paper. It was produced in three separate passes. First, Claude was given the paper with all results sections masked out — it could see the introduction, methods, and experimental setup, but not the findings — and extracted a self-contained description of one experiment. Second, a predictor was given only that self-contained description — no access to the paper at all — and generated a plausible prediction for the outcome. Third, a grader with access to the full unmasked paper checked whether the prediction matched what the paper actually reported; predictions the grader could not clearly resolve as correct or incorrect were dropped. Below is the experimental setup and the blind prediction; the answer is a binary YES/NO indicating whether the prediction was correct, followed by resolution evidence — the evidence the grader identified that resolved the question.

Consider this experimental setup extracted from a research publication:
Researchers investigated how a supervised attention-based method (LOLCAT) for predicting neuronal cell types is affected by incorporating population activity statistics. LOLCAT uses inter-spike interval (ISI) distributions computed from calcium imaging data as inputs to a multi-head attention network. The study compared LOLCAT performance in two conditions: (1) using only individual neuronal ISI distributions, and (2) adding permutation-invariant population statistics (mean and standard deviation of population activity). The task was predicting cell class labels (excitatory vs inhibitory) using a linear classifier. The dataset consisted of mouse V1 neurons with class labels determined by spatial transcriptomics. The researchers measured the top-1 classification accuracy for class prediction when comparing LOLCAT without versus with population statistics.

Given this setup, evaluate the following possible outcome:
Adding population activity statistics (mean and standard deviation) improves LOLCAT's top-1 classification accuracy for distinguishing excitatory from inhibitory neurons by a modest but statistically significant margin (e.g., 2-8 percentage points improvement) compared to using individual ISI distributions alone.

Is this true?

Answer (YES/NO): NO